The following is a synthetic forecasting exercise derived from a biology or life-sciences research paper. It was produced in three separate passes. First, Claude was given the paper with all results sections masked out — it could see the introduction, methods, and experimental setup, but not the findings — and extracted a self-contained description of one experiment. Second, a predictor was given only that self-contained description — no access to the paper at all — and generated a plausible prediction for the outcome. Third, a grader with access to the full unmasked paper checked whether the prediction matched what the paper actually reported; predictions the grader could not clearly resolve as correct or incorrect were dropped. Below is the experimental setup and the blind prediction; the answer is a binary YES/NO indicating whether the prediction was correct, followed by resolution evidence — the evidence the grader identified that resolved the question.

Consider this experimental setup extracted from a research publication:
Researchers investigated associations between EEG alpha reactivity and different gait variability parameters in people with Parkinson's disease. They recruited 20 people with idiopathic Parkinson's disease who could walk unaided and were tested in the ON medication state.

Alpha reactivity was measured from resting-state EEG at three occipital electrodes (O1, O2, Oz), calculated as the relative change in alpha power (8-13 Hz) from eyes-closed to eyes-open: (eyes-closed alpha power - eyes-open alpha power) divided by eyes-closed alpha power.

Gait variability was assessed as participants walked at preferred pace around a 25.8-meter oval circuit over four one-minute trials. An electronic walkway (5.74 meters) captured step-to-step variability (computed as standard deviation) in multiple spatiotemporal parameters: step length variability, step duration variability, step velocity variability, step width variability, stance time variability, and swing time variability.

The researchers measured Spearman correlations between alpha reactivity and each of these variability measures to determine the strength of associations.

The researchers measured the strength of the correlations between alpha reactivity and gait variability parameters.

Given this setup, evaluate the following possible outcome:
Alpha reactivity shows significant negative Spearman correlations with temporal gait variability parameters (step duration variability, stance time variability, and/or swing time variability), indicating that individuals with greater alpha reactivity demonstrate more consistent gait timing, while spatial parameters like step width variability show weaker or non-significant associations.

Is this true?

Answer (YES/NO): YES